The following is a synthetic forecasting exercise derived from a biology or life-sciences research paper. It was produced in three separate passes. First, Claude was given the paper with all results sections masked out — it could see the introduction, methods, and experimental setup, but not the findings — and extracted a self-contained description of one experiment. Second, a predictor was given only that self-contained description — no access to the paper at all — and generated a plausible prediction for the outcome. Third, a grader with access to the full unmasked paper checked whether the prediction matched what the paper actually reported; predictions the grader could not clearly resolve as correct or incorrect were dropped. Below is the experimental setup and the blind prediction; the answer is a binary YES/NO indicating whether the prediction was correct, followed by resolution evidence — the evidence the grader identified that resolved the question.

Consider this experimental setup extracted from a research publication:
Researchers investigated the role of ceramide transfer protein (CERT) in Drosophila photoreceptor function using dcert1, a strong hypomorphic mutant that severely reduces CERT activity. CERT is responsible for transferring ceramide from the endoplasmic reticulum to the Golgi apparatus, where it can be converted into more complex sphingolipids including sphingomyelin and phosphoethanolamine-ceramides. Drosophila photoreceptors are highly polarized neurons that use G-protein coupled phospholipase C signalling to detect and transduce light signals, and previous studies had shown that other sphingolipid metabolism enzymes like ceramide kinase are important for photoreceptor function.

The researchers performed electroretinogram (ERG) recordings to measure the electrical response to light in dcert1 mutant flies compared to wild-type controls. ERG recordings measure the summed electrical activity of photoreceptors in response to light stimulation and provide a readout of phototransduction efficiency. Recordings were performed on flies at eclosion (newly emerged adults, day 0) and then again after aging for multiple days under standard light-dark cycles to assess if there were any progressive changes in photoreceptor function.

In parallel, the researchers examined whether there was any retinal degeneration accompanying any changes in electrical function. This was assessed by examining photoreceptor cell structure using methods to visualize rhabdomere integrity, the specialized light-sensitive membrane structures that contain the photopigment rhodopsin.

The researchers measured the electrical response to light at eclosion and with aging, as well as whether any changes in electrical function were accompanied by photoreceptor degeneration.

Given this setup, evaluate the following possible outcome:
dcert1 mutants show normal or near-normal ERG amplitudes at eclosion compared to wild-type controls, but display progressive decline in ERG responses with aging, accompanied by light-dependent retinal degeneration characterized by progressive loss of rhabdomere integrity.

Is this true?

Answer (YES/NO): NO